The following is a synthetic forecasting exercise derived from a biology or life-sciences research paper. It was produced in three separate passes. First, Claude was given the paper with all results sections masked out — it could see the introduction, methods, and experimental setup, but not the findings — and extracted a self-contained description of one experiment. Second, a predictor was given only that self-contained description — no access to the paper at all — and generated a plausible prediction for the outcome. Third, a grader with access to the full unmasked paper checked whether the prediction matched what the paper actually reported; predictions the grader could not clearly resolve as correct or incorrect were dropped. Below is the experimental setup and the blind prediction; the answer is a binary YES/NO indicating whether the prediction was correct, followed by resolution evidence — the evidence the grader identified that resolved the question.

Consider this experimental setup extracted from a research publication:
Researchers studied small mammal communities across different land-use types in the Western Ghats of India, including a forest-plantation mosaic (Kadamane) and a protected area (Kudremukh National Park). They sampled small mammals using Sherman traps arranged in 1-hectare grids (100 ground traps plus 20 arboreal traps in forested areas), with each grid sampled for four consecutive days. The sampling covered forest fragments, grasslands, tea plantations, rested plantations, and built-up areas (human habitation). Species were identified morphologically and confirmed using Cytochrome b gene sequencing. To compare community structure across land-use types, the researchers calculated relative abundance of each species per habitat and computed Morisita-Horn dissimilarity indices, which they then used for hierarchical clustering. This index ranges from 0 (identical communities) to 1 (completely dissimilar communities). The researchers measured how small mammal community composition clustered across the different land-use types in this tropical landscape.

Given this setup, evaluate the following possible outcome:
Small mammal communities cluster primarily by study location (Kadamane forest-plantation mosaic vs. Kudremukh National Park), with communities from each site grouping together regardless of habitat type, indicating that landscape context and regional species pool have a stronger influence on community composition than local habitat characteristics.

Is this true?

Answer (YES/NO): NO